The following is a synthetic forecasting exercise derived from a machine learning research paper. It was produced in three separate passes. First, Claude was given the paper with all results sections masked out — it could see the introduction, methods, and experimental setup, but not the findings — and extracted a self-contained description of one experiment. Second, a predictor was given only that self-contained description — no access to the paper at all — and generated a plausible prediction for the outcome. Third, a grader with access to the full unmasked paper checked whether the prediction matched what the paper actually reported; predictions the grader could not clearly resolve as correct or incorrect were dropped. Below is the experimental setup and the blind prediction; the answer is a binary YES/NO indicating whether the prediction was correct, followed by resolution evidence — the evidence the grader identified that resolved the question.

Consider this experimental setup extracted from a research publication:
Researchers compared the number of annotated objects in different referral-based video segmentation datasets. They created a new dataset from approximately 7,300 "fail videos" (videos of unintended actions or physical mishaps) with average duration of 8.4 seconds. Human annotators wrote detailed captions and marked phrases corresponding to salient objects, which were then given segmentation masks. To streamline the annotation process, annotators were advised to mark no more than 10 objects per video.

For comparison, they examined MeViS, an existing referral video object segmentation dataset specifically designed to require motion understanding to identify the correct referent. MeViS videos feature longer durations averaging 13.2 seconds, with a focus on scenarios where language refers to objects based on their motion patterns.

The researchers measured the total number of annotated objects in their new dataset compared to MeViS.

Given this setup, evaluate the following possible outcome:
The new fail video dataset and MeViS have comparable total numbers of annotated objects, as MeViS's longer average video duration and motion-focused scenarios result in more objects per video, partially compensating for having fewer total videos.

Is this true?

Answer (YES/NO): NO